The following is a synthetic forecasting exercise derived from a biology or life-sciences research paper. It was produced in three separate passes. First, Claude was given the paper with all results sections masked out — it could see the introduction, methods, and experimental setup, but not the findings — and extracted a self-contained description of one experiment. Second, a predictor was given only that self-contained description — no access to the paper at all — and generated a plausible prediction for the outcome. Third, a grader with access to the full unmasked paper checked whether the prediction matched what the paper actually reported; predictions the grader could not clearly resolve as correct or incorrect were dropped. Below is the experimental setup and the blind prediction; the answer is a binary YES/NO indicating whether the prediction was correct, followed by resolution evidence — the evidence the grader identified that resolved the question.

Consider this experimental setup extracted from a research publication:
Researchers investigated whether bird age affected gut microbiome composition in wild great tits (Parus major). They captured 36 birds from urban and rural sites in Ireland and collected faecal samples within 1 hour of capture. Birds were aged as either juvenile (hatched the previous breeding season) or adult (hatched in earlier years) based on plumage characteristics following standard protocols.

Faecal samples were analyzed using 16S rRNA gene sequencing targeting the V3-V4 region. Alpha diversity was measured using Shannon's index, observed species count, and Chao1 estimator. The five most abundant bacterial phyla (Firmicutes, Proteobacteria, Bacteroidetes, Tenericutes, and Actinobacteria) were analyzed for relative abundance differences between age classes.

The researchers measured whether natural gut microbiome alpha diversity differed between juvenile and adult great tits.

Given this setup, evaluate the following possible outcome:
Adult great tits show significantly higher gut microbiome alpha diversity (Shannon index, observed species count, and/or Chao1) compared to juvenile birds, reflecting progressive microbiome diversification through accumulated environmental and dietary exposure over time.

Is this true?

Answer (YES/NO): NO